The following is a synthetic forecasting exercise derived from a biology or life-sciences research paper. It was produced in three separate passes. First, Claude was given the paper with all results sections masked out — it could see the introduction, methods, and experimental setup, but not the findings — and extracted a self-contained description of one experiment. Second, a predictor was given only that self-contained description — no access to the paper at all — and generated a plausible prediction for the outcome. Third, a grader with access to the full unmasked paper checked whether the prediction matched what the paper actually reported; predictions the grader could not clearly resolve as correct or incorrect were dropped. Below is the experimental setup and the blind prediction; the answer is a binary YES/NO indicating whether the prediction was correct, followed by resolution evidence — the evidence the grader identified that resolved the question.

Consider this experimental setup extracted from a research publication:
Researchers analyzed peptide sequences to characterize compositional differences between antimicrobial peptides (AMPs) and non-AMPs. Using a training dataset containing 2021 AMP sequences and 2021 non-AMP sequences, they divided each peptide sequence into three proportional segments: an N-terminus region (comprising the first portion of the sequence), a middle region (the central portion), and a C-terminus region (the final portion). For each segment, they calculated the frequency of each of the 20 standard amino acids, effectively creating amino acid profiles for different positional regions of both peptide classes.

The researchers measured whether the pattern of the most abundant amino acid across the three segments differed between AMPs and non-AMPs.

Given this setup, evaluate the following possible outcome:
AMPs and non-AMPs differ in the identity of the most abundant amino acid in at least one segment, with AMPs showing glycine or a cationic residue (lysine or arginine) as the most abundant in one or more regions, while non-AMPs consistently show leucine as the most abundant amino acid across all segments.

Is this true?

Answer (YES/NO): YES